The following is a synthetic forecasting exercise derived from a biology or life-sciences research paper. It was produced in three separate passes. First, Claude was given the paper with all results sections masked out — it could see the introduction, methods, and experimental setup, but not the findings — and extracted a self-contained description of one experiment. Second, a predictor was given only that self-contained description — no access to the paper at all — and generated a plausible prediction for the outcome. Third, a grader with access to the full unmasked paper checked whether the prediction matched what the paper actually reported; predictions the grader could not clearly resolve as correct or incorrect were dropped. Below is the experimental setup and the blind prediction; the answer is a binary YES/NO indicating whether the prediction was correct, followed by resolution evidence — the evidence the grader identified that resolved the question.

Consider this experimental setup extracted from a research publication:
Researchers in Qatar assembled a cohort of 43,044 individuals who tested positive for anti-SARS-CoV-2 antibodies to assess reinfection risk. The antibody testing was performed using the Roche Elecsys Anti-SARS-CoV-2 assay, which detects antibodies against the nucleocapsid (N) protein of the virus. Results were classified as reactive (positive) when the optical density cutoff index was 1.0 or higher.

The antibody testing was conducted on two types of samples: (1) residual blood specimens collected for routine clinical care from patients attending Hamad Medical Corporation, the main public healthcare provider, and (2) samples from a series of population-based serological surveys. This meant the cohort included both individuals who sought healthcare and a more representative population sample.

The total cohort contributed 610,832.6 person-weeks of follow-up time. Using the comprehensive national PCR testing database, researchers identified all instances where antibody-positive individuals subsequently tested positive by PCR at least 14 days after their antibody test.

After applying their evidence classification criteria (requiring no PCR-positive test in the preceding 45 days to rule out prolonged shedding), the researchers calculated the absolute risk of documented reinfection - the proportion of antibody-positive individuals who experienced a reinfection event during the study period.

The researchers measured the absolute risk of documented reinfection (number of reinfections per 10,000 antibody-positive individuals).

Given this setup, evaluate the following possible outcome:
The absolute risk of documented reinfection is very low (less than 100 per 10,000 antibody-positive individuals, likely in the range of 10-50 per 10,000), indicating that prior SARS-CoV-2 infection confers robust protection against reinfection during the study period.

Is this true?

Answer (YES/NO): YES